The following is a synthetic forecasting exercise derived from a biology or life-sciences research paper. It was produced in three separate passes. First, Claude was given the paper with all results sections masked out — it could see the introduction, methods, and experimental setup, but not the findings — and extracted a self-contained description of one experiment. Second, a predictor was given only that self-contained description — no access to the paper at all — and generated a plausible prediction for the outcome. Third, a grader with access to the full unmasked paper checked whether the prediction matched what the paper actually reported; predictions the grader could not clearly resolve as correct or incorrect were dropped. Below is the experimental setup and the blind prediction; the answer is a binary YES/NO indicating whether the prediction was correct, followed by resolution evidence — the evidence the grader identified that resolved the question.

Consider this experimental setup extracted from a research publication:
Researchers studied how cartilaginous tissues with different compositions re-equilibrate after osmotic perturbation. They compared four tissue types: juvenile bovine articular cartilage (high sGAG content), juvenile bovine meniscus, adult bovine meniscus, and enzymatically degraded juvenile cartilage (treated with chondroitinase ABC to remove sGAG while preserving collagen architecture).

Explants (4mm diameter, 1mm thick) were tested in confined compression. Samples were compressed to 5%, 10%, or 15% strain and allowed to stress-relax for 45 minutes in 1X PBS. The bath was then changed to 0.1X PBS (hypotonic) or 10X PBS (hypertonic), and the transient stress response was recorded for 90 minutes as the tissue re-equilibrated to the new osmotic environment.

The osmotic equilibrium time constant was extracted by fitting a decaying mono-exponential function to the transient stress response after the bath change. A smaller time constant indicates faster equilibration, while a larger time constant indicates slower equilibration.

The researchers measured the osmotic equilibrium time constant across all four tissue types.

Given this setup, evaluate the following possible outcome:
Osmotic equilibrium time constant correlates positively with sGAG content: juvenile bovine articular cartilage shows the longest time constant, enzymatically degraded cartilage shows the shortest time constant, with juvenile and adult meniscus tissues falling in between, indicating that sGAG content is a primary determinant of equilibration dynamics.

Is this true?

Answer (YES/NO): NO